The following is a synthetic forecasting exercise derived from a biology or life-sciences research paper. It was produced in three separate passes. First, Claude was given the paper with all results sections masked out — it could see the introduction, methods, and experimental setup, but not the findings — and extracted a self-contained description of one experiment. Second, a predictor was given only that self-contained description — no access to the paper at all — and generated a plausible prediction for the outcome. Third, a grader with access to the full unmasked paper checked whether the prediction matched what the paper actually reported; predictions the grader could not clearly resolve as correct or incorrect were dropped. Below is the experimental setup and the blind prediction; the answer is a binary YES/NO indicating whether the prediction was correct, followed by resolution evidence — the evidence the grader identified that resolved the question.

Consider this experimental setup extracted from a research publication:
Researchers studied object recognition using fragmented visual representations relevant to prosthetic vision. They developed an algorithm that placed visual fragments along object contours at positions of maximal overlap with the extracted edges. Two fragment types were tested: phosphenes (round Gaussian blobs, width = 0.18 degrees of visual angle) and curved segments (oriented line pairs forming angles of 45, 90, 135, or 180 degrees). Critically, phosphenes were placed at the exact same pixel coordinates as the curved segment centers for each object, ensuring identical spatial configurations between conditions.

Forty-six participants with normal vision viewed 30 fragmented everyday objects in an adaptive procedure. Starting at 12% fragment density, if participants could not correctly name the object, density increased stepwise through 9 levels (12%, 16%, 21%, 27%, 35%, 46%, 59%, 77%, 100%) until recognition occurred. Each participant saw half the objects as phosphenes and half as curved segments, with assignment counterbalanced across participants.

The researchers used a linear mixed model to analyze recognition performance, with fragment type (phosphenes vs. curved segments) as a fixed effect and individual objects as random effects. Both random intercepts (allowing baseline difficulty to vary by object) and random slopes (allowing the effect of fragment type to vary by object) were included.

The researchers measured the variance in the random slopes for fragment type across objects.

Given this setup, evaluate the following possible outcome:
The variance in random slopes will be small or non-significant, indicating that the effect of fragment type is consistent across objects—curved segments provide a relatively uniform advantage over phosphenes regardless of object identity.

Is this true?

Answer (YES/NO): NO